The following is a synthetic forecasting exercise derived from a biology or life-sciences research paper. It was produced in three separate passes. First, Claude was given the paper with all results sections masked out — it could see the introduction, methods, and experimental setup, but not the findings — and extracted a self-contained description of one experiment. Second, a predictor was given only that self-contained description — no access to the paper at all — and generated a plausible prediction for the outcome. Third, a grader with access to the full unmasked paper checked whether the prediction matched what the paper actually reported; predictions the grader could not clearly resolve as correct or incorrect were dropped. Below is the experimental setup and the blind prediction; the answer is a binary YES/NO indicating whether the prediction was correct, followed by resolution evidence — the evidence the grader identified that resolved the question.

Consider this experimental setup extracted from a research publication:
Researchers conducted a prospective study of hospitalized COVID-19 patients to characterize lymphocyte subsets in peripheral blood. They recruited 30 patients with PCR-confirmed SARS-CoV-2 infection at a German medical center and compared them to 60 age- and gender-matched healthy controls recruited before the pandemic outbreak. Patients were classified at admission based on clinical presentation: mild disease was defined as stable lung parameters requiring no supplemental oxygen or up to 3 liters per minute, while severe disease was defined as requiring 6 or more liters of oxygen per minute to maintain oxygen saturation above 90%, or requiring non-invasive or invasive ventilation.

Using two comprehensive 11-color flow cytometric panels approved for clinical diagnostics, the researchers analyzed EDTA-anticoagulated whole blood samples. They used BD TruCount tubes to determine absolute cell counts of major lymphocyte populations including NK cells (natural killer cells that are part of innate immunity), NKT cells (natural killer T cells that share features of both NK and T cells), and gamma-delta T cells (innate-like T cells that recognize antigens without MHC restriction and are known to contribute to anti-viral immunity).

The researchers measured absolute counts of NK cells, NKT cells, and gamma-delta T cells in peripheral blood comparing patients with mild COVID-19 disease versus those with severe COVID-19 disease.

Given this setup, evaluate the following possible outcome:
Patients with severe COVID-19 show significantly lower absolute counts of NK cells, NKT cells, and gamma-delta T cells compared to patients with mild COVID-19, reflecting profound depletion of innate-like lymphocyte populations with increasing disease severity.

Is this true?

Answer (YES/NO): YES